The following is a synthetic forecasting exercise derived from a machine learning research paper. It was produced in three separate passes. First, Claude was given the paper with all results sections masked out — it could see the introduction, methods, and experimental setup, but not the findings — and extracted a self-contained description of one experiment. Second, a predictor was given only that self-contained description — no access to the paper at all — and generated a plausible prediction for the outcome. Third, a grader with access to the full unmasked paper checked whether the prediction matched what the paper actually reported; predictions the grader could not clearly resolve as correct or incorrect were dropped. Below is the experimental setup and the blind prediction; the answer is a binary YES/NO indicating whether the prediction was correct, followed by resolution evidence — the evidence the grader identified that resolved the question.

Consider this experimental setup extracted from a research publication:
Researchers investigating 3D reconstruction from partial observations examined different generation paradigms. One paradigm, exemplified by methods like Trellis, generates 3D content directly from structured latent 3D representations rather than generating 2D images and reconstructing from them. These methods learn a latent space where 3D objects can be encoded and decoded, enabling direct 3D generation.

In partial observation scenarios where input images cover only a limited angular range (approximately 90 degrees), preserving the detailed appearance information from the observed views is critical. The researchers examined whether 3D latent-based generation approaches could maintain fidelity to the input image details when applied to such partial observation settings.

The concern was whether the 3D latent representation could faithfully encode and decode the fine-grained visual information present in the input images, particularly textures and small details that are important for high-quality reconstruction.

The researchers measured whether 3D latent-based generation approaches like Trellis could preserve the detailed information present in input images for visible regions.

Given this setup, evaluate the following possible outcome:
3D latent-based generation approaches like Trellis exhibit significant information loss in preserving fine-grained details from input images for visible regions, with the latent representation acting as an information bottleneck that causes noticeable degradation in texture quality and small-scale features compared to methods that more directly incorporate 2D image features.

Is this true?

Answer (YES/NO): YES